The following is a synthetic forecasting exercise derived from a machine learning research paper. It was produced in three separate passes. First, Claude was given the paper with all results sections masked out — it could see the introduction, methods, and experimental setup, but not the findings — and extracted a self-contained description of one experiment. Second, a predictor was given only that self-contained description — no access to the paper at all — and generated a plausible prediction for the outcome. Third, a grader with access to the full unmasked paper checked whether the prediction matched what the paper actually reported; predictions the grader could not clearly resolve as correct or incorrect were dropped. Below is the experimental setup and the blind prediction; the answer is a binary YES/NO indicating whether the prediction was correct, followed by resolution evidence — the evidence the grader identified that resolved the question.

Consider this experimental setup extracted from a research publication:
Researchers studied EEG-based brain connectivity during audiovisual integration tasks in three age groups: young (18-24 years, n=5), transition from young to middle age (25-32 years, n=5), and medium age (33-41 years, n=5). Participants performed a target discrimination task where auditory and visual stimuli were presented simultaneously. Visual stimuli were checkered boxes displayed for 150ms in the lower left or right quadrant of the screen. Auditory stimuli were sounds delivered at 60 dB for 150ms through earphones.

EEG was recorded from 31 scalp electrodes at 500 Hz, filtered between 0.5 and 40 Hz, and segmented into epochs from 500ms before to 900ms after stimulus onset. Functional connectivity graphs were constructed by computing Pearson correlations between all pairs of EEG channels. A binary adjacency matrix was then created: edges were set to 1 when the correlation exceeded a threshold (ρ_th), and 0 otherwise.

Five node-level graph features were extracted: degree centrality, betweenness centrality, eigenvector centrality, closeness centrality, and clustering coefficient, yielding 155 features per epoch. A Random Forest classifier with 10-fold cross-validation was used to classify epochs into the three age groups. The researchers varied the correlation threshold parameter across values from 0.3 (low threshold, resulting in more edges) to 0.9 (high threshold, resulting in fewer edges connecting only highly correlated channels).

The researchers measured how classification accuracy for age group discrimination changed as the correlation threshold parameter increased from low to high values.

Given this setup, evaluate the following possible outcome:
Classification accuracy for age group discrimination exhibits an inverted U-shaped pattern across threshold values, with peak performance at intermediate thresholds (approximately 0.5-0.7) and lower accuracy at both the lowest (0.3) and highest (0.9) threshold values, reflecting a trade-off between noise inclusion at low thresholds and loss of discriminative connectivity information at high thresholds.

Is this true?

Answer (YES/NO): NO